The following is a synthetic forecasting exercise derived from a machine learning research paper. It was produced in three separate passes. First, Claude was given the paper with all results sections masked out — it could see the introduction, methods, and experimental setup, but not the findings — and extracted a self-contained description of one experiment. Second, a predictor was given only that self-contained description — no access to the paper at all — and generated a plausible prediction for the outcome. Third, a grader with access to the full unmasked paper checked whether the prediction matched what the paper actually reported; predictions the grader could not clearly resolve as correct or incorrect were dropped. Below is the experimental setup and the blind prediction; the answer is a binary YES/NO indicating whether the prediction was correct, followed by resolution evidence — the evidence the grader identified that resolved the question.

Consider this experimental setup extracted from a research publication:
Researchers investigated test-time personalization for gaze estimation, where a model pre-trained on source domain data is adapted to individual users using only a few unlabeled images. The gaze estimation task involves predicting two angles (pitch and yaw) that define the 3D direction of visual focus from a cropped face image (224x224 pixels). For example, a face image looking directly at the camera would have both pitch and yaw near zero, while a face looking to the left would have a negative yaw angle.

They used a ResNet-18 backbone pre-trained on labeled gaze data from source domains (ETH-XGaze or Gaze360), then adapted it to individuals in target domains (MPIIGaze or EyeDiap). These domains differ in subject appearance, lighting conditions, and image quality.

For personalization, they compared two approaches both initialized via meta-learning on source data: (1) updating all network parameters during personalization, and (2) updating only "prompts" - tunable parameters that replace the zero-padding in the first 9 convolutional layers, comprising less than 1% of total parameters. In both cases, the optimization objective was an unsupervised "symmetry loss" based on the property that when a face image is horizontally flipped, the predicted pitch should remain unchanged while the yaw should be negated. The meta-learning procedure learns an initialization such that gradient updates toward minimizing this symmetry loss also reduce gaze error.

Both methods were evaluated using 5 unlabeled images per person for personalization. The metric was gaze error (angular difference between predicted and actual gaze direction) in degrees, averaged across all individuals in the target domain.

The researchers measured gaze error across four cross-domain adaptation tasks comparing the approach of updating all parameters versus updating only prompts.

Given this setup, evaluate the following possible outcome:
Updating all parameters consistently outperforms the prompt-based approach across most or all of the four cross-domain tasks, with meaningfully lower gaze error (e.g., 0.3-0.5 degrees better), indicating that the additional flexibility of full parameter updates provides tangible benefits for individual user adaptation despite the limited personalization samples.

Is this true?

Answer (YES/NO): NO